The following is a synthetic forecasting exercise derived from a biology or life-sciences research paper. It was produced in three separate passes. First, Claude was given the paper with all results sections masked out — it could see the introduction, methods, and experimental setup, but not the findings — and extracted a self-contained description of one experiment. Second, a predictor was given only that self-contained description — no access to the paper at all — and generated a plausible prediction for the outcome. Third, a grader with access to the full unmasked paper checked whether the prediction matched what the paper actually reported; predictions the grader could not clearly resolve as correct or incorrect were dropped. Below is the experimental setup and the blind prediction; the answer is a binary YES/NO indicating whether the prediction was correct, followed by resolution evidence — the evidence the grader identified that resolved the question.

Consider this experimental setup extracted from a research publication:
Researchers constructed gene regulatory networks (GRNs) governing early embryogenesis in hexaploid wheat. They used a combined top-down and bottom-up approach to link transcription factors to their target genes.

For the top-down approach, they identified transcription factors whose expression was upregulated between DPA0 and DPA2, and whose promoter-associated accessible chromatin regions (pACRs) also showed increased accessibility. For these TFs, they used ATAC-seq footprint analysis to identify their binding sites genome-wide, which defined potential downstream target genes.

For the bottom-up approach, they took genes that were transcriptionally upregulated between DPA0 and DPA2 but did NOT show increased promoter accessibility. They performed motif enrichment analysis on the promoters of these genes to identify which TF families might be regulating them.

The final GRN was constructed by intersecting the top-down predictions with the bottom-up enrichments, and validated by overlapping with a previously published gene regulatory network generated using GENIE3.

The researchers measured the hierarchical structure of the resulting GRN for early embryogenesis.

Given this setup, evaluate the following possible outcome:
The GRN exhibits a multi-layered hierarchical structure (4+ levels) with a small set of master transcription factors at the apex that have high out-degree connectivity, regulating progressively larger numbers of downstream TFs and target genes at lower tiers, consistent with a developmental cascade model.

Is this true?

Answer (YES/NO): YES